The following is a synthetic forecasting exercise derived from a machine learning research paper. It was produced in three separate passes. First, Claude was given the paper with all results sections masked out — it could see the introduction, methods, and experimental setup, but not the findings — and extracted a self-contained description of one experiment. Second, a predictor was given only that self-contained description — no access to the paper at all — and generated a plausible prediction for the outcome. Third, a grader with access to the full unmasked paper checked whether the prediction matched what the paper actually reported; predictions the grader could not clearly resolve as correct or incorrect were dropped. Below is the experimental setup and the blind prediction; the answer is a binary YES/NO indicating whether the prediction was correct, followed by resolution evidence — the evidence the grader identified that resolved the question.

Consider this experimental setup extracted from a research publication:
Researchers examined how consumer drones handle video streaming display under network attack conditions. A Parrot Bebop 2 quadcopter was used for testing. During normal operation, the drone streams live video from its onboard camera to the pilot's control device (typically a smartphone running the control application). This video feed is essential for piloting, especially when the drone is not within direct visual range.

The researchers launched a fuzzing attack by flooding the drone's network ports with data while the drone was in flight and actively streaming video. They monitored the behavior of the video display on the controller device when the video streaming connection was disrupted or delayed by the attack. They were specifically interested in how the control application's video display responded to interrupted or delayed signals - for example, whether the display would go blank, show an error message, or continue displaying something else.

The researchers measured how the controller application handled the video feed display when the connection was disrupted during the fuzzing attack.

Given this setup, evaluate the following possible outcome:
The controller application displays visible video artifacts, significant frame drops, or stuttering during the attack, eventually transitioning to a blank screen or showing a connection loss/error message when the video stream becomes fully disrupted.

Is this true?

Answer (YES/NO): NO